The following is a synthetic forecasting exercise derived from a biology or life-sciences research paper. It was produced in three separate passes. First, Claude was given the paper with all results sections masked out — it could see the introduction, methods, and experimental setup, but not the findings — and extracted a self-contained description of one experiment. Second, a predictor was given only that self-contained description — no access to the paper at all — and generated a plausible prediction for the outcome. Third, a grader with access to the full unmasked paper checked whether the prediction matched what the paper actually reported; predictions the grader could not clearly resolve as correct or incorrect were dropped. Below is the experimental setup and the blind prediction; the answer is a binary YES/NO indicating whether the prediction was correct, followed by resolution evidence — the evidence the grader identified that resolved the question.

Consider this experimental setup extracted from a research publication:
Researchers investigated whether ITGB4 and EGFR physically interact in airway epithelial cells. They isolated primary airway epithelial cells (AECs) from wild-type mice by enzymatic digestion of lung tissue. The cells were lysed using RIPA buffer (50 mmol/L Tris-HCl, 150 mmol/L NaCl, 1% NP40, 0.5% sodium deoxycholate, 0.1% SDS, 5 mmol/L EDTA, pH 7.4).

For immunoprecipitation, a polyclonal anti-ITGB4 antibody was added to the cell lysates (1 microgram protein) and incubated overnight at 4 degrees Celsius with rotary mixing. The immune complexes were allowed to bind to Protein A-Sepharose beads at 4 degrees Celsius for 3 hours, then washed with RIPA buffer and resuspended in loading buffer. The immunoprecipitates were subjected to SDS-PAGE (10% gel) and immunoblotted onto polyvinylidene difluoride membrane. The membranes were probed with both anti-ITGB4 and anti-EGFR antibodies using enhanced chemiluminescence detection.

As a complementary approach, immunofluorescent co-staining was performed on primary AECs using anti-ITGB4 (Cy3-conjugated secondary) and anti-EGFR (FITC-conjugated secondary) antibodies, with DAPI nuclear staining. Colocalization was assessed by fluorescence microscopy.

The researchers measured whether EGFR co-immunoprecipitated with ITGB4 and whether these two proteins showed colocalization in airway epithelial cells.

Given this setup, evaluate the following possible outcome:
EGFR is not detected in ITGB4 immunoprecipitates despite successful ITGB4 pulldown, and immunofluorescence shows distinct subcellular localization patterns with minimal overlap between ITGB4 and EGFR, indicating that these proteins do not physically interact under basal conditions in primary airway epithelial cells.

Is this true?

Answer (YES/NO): NO